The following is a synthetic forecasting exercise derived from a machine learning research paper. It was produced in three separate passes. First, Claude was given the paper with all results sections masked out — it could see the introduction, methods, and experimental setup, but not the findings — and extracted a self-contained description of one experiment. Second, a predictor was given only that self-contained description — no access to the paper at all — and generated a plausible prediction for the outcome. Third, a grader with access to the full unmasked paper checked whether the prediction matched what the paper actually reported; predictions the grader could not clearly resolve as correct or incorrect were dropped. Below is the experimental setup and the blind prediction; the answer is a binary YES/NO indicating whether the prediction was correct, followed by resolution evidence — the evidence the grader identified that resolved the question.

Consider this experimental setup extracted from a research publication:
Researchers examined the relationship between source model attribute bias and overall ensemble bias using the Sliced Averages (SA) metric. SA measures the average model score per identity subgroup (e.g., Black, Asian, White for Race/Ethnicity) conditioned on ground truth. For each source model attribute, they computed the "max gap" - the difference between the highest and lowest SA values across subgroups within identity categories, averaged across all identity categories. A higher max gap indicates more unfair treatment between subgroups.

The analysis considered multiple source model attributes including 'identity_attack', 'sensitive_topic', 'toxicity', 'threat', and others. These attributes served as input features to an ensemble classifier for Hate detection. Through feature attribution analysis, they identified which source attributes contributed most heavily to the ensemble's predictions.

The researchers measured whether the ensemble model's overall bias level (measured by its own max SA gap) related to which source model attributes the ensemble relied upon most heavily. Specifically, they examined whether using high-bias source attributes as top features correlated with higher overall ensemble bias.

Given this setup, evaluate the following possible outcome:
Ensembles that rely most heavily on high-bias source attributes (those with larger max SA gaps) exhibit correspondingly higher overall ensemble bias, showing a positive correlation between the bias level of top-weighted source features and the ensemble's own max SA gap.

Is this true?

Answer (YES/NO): YES